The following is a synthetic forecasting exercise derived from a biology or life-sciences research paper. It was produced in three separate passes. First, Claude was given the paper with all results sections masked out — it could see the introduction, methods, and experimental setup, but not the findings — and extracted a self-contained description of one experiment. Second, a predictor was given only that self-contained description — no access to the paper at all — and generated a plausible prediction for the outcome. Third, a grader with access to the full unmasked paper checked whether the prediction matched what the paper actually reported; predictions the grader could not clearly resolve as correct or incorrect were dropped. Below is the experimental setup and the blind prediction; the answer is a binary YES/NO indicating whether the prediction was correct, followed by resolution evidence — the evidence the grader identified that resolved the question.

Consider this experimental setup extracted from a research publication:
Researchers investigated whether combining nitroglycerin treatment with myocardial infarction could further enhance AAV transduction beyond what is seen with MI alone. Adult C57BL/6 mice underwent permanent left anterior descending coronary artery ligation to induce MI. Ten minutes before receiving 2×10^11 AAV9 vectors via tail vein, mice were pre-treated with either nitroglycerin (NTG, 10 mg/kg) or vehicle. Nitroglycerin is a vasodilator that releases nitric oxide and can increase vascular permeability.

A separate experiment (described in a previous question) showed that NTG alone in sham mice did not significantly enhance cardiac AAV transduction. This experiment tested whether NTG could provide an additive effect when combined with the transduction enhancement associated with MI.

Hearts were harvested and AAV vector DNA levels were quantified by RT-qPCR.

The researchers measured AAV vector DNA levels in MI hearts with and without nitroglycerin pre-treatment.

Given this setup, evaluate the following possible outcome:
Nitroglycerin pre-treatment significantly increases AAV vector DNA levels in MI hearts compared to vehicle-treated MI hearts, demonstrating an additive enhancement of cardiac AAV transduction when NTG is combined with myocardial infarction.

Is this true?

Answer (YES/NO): NO